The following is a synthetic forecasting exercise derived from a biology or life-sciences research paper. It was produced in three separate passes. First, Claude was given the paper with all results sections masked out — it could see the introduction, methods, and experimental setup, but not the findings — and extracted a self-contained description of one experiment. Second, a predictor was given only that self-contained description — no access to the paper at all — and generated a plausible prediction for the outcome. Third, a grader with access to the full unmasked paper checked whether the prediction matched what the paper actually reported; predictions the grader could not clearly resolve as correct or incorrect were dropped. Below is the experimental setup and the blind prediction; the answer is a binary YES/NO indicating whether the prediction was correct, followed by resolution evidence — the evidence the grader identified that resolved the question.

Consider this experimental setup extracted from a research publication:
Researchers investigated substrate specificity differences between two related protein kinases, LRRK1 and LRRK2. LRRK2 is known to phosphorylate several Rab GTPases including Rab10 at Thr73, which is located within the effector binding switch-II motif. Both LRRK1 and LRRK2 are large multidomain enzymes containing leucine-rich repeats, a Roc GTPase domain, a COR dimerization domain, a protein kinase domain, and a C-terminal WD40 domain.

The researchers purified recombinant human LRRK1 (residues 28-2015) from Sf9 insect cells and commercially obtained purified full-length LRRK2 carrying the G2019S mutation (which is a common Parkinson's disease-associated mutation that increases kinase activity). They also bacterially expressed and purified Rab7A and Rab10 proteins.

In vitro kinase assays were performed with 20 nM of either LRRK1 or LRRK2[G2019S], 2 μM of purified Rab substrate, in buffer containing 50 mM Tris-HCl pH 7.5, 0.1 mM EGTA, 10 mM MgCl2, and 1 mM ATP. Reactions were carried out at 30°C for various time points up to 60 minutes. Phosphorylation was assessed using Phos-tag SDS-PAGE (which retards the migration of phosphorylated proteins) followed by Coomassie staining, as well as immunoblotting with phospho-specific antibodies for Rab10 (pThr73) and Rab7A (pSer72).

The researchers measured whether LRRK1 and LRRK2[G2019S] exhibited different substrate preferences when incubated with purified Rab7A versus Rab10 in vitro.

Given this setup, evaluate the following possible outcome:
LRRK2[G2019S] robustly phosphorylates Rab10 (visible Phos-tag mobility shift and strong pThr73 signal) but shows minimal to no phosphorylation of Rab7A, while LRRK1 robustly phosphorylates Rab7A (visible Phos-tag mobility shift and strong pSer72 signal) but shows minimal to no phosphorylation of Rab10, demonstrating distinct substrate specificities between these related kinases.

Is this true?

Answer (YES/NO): YES